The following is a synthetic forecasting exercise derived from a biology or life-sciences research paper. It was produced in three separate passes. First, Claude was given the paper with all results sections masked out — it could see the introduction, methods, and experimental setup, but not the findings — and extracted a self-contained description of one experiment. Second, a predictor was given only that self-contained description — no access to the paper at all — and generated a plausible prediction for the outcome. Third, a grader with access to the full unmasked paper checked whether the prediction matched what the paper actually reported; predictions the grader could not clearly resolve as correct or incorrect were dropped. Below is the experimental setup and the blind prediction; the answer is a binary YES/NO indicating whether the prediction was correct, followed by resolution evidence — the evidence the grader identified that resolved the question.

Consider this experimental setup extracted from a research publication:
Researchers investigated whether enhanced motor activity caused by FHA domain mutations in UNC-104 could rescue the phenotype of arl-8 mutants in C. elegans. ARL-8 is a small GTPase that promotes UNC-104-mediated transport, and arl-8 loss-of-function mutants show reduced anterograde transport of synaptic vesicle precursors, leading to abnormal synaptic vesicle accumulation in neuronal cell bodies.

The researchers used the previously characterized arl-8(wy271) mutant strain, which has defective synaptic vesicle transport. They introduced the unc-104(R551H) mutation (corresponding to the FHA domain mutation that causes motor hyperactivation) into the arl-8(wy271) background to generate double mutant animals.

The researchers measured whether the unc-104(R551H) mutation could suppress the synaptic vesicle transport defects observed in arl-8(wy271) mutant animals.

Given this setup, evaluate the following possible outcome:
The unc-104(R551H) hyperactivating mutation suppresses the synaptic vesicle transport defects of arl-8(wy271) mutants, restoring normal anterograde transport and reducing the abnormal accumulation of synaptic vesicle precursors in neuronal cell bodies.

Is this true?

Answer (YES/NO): NO